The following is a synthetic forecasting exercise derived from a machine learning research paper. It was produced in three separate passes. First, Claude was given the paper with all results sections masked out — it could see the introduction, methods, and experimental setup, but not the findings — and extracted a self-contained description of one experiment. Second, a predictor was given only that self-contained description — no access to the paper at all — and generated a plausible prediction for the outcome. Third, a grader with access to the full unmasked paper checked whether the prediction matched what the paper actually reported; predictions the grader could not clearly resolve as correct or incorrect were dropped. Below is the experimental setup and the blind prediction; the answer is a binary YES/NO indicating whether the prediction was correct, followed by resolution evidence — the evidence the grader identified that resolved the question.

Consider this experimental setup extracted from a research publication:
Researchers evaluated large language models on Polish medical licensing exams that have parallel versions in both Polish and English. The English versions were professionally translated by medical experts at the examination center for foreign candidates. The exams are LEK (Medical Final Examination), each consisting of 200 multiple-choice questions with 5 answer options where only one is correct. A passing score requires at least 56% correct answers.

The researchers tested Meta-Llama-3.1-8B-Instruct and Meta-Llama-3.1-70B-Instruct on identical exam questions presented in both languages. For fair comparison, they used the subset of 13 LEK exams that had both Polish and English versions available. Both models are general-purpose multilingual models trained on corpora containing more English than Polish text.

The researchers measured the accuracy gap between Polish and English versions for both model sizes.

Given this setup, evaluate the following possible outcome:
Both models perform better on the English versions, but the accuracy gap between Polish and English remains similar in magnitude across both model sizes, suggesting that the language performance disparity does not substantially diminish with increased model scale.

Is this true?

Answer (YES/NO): NO